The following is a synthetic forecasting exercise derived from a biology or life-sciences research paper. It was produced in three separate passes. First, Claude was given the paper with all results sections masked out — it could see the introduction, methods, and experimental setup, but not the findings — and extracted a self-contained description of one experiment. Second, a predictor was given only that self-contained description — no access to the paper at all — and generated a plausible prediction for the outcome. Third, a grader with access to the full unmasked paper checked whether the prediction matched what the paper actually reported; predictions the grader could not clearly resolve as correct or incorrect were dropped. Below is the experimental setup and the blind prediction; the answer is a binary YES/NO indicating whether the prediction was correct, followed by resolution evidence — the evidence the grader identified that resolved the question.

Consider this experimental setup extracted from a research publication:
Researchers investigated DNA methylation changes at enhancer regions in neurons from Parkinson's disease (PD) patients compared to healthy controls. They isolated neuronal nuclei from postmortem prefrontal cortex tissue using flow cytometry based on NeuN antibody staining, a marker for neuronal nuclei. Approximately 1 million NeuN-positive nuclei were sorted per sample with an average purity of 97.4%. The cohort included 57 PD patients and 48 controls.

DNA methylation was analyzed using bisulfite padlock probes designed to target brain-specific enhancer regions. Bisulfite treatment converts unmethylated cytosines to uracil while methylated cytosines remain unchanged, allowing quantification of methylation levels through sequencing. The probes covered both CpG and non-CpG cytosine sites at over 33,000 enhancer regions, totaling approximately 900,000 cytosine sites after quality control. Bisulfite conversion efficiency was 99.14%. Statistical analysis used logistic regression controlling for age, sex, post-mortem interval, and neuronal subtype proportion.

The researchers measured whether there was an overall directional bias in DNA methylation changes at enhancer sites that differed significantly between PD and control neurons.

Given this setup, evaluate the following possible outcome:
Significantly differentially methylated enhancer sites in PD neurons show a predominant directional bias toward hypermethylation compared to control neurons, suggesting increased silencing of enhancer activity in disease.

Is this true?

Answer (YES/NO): YES